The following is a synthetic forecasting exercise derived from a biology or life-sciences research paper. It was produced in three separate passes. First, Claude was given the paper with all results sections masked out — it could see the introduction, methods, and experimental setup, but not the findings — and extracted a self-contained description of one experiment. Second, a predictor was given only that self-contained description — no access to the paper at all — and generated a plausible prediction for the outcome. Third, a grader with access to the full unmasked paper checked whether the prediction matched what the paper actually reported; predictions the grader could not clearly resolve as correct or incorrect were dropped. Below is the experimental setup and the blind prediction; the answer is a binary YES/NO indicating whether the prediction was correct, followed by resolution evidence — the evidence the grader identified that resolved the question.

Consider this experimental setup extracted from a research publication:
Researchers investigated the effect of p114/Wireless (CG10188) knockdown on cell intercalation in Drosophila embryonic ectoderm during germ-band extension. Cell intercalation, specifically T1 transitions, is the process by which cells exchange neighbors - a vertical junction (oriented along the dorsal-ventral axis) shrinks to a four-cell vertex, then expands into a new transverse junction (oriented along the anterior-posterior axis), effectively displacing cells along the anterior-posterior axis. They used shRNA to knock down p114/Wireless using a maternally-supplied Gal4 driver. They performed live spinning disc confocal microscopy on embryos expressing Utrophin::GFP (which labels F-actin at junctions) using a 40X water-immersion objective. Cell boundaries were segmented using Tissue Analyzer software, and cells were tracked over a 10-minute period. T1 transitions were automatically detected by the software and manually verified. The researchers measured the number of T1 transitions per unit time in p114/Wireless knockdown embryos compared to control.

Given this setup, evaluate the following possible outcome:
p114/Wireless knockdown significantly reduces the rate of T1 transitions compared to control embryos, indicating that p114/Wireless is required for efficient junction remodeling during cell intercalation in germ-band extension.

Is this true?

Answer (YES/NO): YES